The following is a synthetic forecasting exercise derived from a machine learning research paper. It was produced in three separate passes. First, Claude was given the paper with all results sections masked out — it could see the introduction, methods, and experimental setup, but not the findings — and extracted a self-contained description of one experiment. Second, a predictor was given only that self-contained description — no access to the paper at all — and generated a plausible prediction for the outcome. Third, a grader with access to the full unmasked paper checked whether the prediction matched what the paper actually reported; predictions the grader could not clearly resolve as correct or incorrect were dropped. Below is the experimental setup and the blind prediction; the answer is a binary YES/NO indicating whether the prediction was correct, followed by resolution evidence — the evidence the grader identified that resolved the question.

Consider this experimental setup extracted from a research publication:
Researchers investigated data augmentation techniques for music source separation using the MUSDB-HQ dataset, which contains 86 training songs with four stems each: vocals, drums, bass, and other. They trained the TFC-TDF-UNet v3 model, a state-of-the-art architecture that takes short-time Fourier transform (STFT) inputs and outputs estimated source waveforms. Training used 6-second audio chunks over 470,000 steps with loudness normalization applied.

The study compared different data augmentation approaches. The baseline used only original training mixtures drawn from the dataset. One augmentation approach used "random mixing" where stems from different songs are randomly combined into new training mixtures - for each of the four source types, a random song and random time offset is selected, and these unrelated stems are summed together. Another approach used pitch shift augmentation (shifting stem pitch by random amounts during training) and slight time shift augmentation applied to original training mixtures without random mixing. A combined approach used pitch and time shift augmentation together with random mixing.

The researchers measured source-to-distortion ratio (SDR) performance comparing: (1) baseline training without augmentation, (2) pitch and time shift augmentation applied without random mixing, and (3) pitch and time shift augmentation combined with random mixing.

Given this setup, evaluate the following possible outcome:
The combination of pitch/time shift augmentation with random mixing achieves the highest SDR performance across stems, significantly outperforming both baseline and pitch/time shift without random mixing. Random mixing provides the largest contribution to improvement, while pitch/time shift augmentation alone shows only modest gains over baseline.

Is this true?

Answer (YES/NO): YES